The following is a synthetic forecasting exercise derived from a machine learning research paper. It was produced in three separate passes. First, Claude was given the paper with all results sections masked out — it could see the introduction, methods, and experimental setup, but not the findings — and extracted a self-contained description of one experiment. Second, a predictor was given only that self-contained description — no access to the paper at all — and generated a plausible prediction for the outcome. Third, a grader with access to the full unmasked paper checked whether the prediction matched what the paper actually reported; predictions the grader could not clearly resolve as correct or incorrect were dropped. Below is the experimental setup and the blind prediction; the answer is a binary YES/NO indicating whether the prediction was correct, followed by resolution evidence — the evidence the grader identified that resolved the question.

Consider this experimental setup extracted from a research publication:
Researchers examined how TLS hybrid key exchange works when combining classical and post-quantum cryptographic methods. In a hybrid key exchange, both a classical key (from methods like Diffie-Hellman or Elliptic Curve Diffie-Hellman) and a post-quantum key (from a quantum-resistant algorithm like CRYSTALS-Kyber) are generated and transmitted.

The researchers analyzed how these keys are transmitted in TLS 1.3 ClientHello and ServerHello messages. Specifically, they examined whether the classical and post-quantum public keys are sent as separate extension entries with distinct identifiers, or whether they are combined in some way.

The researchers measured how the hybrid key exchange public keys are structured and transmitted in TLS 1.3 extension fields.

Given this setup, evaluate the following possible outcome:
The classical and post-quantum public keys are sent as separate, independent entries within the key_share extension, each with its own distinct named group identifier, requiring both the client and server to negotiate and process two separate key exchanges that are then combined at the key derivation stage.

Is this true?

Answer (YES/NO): NO